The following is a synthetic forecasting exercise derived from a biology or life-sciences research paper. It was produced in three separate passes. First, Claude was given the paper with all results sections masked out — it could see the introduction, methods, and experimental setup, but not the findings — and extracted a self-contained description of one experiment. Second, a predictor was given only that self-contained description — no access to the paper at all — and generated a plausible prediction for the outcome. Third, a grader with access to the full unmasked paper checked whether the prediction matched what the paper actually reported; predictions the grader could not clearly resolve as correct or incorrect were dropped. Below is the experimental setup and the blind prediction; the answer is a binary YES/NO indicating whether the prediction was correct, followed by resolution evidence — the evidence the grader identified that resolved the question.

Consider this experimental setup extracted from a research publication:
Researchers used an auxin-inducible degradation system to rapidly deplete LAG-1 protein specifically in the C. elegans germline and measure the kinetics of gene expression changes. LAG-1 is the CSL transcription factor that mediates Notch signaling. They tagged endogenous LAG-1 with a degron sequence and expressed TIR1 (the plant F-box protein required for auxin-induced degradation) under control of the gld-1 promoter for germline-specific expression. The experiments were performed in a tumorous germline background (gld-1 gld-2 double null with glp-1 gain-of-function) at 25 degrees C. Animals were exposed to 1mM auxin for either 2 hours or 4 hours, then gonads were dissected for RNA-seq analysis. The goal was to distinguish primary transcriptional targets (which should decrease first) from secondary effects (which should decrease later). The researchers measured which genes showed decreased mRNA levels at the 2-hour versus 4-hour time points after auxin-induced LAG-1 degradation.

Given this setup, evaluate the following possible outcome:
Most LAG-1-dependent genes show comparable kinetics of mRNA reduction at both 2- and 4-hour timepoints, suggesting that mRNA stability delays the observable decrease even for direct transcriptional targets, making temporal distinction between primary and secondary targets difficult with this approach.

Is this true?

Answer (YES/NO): NO